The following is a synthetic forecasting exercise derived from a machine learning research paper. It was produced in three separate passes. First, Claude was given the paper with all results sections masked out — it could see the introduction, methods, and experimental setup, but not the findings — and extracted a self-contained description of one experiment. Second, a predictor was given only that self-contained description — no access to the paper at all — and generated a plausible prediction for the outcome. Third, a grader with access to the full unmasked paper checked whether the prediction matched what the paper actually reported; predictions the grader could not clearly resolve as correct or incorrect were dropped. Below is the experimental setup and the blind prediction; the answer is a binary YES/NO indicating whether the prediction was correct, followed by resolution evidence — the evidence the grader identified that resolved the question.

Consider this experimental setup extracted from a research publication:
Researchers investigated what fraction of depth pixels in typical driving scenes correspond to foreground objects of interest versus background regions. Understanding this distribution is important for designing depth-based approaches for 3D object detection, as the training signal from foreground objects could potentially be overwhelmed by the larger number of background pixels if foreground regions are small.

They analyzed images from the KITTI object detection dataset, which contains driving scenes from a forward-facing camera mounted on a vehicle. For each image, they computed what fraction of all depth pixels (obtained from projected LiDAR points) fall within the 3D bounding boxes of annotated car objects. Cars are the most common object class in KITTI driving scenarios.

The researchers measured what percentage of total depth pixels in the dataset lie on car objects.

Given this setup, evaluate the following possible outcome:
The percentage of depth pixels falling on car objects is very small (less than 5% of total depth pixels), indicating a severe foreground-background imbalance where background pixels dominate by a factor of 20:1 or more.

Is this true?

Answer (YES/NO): NO